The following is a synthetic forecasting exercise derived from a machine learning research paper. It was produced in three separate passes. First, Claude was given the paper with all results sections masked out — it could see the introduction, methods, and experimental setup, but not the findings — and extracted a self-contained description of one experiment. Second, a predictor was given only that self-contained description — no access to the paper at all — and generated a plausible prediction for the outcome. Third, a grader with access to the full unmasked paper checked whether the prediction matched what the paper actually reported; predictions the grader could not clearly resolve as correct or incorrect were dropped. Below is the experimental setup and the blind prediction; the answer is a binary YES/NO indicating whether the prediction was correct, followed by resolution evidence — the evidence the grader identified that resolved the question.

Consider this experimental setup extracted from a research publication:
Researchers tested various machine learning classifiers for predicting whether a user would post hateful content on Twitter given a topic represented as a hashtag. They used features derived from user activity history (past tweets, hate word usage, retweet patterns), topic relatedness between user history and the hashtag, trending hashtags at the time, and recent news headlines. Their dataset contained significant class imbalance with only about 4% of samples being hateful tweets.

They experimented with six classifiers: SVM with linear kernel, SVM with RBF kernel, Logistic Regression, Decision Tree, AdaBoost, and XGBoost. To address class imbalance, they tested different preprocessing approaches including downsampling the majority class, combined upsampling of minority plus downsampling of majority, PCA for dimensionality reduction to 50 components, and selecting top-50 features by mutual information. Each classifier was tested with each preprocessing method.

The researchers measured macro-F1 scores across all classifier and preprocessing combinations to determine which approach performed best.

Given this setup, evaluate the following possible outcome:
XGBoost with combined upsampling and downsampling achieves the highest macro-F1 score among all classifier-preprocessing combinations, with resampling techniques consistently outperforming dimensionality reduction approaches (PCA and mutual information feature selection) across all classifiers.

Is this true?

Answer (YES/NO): NO